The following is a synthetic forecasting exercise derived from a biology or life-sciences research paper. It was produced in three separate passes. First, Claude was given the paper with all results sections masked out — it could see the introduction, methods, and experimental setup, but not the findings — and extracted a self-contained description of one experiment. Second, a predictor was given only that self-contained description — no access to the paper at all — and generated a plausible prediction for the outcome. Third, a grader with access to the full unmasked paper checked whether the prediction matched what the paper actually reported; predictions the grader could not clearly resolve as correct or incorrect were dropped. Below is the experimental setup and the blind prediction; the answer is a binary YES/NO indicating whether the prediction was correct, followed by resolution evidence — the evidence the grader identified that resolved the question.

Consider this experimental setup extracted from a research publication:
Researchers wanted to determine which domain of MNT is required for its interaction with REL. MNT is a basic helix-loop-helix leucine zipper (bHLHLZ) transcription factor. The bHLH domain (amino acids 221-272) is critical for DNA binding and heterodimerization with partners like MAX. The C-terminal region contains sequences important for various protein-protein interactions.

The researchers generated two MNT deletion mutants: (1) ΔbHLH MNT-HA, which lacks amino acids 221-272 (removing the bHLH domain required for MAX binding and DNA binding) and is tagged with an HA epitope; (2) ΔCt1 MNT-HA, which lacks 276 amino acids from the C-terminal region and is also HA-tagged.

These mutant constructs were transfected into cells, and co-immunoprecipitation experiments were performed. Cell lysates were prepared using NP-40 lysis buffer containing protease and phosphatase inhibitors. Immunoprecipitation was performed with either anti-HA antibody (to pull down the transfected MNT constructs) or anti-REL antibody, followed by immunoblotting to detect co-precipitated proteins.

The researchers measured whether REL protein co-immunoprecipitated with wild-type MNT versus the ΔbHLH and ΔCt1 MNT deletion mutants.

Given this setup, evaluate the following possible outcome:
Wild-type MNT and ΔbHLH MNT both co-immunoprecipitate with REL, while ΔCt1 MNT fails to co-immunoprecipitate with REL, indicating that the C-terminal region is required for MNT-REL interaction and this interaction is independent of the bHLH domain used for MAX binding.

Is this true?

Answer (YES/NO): YES